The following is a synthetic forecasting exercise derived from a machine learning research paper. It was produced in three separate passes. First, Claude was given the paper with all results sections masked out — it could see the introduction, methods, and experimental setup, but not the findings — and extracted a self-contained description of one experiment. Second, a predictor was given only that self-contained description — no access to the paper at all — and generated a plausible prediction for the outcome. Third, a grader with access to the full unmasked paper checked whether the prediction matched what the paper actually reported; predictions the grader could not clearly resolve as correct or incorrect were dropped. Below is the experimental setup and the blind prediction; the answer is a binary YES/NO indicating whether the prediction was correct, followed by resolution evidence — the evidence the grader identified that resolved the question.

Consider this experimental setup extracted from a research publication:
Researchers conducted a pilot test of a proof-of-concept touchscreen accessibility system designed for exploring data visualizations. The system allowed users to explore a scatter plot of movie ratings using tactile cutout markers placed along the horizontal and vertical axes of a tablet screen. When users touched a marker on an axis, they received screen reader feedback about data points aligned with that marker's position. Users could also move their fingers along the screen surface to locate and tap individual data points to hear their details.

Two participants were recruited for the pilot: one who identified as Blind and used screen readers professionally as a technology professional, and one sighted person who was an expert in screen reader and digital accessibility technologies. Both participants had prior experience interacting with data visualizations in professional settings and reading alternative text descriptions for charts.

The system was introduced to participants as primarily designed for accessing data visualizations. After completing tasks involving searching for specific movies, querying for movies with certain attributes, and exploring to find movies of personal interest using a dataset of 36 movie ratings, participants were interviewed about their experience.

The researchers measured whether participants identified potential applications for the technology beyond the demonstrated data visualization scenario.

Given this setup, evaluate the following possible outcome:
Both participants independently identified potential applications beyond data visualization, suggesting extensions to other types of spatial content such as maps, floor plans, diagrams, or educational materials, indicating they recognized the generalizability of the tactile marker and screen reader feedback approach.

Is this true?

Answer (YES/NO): YES